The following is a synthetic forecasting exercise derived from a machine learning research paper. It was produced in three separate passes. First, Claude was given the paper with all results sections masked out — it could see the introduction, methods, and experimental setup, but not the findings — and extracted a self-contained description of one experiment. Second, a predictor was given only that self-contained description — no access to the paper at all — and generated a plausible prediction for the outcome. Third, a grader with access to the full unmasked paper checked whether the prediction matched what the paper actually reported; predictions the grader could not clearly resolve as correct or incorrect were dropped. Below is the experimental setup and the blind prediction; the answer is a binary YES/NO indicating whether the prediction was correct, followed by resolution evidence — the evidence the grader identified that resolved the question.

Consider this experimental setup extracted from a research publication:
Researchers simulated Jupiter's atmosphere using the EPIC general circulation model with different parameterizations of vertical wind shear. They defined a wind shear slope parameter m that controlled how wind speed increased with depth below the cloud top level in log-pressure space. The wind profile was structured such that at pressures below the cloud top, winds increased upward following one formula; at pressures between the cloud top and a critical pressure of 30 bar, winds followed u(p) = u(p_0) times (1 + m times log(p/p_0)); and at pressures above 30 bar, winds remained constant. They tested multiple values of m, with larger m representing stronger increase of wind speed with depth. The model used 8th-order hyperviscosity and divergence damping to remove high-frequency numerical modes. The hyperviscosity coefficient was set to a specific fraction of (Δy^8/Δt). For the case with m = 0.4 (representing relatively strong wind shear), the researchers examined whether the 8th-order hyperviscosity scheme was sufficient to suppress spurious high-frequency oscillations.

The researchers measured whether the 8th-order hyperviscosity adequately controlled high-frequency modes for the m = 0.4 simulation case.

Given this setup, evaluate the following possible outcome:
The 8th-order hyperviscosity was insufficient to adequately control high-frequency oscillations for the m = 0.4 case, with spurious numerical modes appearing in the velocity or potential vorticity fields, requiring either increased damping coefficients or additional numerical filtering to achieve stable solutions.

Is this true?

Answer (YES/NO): YES